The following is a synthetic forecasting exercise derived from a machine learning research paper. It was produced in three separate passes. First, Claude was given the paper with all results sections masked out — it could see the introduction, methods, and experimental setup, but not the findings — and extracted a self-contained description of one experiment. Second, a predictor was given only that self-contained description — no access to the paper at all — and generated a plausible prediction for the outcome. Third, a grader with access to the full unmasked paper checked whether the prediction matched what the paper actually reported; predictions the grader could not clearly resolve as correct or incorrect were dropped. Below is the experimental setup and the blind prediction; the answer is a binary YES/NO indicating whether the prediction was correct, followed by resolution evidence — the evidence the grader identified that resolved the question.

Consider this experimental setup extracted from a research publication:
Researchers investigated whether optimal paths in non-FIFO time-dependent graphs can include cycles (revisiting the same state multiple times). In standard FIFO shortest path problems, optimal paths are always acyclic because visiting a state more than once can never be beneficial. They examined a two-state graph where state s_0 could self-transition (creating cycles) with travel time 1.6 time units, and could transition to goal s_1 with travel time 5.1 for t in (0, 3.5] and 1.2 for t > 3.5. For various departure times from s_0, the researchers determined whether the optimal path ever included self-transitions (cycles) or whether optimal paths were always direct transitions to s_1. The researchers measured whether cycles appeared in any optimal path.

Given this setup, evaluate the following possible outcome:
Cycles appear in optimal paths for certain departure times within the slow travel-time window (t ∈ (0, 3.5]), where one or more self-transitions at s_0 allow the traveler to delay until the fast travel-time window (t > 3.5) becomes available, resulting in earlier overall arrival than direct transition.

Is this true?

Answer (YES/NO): YES